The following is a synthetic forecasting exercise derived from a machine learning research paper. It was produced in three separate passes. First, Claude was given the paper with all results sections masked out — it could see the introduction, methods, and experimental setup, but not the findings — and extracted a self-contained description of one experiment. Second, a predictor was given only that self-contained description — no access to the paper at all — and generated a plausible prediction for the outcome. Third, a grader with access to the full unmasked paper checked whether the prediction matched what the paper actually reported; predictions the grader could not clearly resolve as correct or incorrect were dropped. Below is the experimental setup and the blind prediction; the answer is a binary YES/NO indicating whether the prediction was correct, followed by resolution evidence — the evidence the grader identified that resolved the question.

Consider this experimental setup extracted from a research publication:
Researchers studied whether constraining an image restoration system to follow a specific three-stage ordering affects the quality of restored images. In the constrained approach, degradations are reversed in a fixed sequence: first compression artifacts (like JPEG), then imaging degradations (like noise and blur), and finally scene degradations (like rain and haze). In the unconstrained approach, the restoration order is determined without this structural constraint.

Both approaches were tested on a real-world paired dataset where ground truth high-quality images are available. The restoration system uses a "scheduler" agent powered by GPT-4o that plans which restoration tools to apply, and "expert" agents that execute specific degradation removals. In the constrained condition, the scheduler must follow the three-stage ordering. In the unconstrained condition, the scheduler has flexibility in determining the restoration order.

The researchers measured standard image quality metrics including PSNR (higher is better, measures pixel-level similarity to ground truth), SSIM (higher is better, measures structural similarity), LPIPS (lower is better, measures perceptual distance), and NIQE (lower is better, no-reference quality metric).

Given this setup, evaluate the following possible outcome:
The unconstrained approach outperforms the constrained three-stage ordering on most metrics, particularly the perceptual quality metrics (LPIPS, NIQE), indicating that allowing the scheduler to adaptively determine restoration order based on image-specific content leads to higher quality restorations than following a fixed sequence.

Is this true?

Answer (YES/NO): NO